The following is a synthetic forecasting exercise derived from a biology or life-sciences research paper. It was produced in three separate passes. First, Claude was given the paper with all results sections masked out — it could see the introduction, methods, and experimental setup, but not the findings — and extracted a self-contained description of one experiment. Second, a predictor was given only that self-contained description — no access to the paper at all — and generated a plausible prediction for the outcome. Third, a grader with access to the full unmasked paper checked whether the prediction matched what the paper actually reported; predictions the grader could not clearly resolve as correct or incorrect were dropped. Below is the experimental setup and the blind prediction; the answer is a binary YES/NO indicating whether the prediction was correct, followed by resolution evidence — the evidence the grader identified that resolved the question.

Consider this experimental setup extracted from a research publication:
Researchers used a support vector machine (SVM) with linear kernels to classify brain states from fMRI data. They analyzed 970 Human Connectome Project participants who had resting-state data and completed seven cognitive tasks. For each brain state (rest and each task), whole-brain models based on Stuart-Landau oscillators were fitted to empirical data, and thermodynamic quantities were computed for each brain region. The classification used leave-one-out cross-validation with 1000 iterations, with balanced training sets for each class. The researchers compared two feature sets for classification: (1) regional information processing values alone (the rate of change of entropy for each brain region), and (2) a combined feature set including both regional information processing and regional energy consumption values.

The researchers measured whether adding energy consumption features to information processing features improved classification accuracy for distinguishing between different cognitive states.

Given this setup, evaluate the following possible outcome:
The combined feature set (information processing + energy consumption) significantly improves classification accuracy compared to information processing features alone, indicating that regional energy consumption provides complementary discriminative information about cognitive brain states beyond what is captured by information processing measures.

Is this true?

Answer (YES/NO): YES